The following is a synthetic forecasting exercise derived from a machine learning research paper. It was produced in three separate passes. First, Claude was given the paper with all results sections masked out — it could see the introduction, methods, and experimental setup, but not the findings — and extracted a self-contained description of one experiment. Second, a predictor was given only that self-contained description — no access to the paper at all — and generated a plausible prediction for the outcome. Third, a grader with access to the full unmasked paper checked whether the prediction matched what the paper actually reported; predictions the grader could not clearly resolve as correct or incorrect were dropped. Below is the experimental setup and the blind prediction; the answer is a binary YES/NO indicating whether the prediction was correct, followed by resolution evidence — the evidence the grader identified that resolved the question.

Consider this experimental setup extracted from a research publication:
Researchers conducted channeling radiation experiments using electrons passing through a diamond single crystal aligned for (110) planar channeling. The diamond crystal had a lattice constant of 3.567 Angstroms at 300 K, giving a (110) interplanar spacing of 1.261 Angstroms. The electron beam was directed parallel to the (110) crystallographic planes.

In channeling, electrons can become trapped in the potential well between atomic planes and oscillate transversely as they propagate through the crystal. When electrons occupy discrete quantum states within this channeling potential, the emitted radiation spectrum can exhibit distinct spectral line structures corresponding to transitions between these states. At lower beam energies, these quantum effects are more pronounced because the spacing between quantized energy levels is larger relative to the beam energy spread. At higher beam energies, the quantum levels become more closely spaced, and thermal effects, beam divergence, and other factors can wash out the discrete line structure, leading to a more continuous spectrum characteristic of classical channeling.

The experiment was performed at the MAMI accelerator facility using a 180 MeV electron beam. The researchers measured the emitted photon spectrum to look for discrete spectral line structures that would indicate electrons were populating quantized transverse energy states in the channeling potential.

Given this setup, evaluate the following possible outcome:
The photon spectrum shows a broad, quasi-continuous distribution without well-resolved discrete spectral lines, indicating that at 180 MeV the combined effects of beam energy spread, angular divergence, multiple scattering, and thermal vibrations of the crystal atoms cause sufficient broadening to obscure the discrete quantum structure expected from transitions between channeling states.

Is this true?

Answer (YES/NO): NO